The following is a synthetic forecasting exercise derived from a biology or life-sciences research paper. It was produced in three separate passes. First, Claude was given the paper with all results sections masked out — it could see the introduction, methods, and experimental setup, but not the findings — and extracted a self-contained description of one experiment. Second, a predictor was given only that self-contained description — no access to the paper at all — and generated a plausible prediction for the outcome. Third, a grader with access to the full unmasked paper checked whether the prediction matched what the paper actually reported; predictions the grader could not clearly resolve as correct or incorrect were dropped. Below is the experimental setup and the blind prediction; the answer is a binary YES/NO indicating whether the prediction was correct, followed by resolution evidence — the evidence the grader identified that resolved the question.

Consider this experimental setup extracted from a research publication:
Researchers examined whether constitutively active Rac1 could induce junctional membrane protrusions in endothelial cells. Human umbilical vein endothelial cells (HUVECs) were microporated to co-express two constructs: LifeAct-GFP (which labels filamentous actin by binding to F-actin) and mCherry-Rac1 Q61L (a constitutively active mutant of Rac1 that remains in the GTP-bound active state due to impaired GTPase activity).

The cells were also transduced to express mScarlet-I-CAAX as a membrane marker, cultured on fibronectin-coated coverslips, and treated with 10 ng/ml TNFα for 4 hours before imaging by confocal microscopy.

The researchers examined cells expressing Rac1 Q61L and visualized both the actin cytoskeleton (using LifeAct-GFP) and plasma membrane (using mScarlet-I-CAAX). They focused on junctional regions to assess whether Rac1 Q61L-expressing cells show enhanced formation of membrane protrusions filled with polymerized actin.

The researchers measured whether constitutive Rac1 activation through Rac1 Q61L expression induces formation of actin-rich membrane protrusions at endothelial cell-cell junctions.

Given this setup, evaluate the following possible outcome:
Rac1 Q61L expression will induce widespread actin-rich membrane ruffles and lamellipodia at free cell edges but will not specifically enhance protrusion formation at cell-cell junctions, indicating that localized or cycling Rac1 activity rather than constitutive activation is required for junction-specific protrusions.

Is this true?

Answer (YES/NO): NO